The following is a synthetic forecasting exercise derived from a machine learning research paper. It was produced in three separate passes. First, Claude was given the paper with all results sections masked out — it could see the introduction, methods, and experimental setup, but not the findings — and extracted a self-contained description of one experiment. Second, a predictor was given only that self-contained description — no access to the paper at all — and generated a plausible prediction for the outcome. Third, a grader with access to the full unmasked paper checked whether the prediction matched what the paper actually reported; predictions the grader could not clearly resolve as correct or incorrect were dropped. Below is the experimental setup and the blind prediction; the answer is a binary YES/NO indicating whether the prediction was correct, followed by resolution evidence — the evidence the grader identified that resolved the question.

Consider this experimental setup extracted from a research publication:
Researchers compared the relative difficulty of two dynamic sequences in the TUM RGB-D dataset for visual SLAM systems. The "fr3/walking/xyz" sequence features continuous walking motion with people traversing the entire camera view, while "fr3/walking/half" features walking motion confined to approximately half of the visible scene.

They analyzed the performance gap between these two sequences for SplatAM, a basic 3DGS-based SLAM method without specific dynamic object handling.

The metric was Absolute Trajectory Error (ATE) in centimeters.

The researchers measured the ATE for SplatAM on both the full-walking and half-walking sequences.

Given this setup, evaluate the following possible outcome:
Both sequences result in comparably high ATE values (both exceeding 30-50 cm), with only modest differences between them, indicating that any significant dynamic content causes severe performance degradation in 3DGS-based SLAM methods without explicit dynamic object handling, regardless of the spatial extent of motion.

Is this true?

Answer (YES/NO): NO